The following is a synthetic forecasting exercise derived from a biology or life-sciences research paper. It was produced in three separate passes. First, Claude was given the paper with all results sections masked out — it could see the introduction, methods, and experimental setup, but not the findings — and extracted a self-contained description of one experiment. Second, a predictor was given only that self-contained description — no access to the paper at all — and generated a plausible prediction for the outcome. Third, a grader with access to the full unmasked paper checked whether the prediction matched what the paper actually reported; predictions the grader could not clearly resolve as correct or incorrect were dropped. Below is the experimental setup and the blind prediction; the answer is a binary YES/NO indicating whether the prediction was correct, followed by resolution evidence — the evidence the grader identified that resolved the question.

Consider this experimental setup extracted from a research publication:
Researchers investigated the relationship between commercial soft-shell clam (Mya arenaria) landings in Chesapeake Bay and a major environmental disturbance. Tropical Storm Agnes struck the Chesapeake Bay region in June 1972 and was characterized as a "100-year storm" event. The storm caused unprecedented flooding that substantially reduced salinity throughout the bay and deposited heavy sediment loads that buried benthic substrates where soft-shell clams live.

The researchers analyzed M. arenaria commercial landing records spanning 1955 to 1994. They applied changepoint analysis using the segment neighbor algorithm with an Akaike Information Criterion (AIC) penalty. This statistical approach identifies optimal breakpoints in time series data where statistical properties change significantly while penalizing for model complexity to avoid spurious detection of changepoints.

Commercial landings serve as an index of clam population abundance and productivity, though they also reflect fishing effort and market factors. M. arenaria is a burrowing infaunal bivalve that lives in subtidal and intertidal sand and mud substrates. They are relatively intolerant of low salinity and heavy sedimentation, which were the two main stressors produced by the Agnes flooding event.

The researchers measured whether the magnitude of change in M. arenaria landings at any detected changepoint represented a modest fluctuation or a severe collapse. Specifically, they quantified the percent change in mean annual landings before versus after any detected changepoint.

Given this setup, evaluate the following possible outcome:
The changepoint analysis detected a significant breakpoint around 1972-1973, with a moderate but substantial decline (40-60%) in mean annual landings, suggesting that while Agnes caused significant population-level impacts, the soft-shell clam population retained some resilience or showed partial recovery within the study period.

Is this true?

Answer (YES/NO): NO